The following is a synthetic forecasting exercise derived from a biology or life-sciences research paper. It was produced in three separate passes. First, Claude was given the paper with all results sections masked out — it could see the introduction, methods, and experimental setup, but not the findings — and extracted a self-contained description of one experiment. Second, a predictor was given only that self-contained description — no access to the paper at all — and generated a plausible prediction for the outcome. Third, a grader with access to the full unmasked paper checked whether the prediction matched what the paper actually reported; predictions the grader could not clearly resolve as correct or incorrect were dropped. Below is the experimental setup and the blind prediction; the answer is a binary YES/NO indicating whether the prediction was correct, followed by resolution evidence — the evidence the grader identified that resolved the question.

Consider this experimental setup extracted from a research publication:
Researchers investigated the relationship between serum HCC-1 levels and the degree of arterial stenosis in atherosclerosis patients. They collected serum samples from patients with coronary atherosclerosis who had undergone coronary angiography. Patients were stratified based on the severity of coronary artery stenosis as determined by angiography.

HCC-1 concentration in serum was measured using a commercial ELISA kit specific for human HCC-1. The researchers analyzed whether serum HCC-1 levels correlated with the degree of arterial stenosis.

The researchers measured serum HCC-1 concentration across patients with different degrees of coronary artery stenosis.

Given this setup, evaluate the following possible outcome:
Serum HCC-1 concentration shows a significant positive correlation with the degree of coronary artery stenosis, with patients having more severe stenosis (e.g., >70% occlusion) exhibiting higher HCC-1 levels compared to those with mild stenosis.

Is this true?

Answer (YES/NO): NO